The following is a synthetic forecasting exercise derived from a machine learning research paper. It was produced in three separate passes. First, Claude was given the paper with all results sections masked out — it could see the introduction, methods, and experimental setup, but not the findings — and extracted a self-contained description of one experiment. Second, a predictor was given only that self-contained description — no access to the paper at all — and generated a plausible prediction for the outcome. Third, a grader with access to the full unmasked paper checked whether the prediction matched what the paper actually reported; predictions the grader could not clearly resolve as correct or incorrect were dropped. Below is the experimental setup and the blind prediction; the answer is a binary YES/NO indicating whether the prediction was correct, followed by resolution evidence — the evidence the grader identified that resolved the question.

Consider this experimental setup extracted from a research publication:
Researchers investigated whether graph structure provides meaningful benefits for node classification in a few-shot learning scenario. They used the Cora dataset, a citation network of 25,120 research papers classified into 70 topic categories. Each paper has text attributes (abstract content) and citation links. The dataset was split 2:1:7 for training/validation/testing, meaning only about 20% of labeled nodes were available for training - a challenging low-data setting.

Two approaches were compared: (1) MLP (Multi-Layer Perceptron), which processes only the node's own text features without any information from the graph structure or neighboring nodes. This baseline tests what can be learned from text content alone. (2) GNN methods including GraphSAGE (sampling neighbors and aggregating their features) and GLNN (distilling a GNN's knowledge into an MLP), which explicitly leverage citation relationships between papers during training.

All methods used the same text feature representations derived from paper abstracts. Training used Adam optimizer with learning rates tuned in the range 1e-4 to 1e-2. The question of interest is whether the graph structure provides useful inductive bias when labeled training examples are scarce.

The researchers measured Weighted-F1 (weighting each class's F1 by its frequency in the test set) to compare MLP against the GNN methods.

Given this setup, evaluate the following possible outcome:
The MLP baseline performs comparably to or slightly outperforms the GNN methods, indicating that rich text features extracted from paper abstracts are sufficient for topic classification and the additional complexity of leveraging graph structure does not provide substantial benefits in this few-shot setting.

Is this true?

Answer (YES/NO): NO